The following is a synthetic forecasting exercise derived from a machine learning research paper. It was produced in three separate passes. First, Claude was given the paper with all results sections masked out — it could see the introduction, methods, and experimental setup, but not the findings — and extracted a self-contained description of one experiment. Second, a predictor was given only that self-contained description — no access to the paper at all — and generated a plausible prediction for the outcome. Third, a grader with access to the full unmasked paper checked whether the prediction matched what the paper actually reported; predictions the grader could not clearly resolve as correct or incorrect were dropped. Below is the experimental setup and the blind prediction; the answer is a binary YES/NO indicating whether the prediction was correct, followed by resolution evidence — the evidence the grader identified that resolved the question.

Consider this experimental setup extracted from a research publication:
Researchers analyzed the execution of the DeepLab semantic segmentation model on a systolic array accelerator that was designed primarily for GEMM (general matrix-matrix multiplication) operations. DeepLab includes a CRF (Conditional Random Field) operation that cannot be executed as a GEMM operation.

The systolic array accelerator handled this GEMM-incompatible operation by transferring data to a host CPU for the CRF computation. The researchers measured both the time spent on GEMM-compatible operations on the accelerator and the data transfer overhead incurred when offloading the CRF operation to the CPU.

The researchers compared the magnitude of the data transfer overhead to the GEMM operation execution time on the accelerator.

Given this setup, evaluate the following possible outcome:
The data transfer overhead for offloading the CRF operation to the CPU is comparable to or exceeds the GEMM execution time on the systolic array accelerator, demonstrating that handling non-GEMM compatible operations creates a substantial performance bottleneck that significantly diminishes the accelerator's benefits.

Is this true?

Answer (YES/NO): YES